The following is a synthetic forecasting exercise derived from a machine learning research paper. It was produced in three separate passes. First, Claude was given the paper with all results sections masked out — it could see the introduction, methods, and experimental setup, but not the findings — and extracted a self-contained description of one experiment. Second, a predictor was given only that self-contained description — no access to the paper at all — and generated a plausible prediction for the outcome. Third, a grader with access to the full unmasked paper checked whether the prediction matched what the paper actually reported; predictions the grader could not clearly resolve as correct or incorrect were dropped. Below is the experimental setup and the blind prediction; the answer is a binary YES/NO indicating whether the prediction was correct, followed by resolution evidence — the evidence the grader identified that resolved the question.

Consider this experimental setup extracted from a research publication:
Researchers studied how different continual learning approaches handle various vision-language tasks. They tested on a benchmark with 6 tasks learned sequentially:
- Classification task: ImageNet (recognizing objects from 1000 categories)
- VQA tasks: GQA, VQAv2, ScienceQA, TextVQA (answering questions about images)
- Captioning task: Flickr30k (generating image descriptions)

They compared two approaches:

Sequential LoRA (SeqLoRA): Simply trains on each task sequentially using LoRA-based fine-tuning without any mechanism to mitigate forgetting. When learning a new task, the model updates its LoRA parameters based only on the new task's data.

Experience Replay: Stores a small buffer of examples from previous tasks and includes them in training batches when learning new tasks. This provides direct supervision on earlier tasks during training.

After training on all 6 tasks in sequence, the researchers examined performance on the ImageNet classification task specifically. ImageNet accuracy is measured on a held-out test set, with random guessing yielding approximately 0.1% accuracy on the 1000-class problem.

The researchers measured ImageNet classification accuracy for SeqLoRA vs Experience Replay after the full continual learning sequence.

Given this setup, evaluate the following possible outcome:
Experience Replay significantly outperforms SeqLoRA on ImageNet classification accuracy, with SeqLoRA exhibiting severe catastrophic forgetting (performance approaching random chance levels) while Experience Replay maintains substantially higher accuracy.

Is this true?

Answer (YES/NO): NO